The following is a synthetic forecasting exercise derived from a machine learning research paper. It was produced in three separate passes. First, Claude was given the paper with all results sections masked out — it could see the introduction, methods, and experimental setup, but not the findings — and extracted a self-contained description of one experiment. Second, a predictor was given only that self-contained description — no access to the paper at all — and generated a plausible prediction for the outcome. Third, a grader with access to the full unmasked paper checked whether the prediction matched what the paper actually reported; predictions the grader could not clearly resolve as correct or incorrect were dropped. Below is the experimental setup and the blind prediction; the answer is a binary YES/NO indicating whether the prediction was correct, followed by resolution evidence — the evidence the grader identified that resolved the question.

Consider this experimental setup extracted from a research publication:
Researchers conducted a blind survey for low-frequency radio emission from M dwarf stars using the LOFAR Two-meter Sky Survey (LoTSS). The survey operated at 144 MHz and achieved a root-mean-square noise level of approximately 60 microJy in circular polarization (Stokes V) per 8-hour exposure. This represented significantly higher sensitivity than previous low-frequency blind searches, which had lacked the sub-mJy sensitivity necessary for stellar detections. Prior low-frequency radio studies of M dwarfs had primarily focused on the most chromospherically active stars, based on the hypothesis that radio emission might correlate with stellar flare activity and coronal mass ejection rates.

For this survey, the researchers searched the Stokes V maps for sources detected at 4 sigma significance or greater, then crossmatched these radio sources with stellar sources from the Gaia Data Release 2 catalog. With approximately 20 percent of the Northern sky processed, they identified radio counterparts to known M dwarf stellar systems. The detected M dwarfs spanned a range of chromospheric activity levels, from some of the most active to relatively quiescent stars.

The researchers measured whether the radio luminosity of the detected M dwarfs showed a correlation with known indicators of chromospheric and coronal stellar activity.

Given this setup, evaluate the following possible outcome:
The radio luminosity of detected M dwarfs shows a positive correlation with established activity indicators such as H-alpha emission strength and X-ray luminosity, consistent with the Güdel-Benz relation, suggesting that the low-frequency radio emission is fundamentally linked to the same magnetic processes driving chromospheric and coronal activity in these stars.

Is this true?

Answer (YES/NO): NO